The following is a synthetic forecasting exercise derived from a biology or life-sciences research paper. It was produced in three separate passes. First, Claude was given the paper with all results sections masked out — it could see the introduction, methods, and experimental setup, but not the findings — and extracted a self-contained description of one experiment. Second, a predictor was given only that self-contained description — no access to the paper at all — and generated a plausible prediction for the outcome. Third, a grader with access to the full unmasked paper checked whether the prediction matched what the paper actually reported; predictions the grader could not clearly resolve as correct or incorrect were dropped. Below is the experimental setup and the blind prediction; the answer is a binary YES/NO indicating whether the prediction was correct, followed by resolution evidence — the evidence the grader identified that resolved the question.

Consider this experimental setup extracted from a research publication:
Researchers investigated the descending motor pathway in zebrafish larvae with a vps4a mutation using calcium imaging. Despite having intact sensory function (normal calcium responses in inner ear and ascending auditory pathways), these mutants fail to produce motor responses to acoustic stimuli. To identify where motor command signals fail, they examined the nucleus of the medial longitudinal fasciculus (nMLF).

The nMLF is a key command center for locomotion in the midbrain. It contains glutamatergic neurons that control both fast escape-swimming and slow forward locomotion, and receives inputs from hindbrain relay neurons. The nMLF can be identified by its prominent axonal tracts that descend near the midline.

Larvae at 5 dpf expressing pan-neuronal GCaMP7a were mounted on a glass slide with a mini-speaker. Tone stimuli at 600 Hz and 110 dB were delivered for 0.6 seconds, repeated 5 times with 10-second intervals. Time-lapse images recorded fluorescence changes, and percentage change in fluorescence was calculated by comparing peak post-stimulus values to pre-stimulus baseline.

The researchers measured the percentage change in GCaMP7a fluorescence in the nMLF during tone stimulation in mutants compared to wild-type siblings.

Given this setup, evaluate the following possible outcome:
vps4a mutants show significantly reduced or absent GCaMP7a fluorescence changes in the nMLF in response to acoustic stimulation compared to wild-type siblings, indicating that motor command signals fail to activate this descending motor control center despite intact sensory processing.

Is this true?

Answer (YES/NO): YES